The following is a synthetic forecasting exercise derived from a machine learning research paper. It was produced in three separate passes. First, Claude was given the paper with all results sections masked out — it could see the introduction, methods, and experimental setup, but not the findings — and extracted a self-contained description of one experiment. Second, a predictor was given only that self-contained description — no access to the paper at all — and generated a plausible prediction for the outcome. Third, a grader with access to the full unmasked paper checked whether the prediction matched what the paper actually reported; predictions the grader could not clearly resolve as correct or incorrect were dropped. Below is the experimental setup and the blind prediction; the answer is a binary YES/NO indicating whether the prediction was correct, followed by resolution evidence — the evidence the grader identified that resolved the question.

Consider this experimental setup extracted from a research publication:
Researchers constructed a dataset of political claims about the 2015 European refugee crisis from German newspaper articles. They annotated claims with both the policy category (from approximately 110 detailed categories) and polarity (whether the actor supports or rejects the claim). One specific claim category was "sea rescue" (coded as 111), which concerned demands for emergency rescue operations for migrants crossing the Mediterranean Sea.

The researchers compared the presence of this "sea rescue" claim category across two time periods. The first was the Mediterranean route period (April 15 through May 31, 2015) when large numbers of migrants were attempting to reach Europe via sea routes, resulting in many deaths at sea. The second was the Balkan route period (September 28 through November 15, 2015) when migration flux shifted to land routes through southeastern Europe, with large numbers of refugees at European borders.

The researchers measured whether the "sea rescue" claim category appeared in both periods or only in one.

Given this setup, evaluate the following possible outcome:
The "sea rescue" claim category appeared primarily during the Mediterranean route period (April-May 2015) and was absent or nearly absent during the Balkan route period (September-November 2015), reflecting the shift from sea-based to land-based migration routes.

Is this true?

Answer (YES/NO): YES